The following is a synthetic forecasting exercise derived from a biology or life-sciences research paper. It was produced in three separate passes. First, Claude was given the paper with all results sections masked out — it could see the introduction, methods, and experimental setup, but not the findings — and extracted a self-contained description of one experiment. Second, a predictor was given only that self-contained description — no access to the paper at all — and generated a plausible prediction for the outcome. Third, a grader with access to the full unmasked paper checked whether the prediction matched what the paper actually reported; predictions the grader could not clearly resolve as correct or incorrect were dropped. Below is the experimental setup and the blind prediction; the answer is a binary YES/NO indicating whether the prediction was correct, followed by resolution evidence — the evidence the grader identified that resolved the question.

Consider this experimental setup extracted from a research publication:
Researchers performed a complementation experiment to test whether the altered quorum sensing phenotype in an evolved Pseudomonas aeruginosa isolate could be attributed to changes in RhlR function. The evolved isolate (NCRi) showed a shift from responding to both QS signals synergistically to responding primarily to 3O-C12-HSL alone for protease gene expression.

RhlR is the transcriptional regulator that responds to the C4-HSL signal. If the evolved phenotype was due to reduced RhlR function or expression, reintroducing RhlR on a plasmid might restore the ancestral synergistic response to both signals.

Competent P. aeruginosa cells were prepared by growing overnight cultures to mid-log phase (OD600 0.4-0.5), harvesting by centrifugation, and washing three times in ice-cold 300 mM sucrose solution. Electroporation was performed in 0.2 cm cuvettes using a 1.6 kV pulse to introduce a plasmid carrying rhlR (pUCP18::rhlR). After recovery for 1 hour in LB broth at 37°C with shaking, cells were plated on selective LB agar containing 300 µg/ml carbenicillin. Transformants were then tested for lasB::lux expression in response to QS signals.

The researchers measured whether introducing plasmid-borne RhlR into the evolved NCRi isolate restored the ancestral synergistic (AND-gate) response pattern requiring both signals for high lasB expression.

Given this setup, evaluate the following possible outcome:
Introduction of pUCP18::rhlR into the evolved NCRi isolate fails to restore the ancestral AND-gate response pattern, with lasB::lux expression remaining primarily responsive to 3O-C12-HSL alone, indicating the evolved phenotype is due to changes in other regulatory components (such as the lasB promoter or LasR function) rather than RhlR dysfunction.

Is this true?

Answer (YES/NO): YES